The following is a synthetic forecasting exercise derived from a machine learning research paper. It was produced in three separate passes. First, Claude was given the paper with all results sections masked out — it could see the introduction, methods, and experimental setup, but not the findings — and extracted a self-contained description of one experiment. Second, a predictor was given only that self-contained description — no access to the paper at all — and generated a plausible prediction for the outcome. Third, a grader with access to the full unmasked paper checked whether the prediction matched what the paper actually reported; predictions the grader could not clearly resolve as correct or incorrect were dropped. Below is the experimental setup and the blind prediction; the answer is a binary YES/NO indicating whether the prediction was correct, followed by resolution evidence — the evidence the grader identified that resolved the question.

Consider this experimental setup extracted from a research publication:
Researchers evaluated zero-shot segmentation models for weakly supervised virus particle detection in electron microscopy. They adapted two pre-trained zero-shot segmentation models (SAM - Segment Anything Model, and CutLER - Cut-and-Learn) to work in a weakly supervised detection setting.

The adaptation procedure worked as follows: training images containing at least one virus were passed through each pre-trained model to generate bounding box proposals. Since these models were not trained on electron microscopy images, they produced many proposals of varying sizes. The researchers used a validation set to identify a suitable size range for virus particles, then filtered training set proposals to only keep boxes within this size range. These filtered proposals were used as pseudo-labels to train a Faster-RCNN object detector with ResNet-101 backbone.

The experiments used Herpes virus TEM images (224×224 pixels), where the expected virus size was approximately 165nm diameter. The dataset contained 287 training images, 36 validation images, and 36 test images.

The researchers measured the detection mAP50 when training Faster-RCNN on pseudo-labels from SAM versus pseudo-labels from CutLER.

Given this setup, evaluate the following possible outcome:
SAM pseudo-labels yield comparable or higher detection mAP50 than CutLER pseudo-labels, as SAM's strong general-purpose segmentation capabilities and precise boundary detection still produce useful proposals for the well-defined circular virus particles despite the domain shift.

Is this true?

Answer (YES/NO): NO